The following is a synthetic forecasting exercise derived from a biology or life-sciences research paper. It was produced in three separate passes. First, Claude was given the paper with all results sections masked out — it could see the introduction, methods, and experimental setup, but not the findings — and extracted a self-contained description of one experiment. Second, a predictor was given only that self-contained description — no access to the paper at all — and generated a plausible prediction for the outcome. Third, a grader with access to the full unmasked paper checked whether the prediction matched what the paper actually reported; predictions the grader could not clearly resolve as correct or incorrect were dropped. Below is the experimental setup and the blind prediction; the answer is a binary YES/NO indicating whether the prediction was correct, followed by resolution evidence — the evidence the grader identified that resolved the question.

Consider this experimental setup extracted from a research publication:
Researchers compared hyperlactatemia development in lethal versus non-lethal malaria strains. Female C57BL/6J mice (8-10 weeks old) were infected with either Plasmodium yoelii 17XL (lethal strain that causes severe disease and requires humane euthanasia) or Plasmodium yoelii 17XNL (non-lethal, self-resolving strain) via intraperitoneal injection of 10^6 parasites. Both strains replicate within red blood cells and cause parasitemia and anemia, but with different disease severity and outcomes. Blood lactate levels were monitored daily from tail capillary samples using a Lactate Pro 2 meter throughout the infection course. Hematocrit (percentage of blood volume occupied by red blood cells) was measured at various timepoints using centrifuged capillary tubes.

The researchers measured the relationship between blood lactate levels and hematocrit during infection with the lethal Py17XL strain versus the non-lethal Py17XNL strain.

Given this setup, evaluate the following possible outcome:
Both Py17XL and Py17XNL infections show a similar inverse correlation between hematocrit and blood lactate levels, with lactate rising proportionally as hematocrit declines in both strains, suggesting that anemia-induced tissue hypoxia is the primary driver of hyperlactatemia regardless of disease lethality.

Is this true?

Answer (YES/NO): NO